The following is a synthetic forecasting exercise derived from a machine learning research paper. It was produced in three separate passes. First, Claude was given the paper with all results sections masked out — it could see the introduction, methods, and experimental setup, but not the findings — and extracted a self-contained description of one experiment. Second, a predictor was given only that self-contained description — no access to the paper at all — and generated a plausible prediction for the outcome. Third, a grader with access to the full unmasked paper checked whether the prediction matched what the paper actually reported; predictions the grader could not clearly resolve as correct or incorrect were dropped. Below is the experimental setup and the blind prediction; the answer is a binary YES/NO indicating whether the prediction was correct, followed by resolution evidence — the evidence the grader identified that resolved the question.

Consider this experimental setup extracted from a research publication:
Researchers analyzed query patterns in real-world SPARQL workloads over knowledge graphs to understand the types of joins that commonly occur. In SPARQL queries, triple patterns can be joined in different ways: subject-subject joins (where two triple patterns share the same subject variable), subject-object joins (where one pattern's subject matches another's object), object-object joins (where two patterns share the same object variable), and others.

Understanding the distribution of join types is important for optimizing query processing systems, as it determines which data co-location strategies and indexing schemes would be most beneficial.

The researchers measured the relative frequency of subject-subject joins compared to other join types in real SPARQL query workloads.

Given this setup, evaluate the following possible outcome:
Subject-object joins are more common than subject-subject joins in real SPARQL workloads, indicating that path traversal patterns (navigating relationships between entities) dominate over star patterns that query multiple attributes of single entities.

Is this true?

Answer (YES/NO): YES